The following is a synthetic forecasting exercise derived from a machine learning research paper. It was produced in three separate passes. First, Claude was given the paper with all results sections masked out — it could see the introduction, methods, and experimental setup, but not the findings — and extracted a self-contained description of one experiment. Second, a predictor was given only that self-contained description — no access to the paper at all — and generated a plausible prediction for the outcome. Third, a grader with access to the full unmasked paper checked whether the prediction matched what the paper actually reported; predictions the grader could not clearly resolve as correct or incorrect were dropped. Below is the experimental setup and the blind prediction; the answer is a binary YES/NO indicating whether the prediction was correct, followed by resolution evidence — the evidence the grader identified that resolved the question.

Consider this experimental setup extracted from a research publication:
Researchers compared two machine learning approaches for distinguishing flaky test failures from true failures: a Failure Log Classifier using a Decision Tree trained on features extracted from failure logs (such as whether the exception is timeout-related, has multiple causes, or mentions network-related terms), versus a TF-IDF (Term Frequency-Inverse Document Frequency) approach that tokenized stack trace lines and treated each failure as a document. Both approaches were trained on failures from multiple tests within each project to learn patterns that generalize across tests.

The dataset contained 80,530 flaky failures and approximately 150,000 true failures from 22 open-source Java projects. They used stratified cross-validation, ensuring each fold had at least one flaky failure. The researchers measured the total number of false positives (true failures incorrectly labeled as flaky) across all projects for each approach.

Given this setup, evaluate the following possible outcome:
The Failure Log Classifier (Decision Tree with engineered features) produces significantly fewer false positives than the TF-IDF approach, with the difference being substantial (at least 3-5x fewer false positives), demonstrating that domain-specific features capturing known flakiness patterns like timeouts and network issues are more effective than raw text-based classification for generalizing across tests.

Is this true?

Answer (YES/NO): NO